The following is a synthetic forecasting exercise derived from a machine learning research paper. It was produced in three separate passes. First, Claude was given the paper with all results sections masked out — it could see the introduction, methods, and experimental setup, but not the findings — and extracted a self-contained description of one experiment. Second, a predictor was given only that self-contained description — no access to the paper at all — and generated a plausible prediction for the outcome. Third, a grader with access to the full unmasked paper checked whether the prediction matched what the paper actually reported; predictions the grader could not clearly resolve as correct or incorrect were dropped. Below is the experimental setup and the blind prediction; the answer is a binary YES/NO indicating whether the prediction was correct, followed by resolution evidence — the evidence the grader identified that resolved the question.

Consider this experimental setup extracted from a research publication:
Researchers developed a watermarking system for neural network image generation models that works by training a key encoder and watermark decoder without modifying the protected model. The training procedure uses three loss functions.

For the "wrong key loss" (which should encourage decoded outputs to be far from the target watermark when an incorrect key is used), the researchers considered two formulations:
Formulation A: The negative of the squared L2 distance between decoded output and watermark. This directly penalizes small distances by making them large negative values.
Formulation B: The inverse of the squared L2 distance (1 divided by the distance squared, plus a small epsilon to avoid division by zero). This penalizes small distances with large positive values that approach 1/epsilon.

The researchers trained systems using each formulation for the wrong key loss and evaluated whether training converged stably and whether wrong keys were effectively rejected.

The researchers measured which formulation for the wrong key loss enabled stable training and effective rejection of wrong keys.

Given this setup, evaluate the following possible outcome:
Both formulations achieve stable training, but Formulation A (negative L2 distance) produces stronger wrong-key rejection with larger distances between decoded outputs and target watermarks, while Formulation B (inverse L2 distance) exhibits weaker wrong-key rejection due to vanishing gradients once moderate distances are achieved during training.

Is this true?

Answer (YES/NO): NO